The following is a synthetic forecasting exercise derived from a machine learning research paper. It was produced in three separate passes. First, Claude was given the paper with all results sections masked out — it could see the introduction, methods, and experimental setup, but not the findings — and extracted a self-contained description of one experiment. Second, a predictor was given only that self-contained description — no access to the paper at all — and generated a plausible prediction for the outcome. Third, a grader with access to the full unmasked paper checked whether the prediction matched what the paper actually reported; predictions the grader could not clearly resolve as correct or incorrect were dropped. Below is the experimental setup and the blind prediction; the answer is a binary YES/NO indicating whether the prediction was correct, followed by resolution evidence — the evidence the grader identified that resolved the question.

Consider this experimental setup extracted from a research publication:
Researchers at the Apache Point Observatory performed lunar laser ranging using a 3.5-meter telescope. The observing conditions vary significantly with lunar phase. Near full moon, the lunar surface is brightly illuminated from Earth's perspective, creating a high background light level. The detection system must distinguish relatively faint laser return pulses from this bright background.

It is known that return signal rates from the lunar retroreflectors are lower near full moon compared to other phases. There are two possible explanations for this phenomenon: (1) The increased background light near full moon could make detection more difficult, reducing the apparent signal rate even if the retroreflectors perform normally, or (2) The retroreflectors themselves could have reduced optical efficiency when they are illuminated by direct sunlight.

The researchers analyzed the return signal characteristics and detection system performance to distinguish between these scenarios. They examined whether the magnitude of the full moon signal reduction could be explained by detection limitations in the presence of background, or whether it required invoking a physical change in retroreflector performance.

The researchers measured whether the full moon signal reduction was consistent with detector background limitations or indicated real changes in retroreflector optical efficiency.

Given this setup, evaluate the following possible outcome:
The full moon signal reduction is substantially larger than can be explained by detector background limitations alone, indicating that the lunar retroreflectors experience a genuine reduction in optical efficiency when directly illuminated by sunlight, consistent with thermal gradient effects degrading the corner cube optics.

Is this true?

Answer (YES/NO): YES